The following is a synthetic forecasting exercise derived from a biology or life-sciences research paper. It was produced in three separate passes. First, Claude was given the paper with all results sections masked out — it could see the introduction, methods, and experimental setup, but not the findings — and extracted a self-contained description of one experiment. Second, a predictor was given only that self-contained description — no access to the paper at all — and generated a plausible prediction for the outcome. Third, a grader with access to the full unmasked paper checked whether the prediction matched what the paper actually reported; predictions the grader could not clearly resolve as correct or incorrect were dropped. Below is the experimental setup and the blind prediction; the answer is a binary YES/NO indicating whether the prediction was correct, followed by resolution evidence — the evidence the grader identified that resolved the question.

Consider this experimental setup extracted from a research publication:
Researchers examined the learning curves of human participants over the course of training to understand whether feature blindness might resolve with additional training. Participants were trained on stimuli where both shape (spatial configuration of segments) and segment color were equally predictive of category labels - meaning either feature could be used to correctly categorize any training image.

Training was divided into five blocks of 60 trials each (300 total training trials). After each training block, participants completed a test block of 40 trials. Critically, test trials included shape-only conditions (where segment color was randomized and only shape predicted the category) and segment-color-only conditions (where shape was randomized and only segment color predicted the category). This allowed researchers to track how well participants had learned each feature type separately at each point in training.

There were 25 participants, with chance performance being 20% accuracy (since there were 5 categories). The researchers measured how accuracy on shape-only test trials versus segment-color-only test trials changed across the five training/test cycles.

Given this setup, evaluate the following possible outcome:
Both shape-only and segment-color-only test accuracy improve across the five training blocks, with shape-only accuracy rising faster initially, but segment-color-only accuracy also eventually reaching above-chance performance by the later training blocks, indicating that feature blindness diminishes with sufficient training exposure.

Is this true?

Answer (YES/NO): NO